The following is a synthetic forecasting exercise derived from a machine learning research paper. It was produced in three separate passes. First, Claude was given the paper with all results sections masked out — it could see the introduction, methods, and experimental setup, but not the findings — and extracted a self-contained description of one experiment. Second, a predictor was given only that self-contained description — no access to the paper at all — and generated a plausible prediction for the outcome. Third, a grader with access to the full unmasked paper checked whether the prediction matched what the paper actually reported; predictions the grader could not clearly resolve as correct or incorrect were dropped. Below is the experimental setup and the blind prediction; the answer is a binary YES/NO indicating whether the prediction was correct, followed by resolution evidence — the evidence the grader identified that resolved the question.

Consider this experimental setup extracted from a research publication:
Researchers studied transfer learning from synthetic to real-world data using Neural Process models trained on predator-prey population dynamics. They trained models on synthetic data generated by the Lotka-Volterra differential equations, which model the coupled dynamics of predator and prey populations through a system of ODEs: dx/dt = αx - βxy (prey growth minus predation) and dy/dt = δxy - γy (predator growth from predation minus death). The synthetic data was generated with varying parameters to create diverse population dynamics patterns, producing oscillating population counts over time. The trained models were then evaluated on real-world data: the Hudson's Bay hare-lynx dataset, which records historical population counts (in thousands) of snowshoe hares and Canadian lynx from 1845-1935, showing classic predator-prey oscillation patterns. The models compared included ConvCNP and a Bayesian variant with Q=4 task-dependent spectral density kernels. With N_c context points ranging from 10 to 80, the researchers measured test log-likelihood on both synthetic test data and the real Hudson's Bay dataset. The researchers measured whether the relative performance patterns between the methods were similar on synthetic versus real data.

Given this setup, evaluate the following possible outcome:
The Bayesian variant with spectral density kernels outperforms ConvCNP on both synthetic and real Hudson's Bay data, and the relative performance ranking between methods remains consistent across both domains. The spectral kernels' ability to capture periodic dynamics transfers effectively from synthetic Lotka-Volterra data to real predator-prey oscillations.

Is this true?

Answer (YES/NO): YES